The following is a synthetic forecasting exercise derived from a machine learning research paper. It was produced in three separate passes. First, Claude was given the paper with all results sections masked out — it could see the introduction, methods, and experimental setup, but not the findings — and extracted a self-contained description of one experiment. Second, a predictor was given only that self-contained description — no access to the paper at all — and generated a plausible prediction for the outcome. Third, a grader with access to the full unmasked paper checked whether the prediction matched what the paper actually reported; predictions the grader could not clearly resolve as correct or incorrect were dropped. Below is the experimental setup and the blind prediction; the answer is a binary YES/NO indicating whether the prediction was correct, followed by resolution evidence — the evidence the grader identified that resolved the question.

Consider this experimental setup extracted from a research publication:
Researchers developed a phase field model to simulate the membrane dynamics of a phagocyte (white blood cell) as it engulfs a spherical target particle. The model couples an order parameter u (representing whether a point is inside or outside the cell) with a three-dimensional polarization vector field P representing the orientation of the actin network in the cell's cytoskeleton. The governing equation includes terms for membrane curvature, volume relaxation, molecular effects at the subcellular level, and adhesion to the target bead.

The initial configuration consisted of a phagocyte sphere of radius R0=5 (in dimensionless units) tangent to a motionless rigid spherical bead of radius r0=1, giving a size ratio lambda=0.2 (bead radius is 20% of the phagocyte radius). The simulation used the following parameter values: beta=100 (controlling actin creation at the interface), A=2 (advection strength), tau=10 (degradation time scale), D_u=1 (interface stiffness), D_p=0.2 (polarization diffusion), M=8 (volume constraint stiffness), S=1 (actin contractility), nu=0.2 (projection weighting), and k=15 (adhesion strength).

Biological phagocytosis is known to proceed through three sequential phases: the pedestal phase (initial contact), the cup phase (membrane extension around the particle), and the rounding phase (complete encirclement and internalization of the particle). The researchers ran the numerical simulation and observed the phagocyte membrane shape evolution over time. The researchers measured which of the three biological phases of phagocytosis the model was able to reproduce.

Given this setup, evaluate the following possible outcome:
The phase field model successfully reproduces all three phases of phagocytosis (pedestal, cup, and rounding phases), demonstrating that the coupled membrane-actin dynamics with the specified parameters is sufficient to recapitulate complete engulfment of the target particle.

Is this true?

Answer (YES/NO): NO